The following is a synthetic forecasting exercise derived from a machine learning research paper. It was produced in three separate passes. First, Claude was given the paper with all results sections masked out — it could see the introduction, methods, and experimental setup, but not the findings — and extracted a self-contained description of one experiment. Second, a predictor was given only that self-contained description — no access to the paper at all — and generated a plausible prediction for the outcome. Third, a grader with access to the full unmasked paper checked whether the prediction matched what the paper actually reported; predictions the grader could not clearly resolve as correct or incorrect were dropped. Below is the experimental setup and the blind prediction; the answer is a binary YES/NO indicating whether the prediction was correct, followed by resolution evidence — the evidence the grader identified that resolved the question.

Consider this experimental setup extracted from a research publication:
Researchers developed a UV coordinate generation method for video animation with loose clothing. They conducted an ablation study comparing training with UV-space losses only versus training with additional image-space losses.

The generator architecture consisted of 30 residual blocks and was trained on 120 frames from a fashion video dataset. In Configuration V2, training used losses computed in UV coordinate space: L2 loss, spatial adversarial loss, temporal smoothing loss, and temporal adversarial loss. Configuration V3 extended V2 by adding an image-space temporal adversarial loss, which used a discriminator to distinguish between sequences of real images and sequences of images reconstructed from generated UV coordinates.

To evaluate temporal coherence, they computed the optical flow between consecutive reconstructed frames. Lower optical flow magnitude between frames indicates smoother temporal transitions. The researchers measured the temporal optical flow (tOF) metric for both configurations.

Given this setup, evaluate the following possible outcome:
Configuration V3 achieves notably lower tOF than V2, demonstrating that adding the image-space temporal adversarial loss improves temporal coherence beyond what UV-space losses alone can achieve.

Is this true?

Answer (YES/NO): NO